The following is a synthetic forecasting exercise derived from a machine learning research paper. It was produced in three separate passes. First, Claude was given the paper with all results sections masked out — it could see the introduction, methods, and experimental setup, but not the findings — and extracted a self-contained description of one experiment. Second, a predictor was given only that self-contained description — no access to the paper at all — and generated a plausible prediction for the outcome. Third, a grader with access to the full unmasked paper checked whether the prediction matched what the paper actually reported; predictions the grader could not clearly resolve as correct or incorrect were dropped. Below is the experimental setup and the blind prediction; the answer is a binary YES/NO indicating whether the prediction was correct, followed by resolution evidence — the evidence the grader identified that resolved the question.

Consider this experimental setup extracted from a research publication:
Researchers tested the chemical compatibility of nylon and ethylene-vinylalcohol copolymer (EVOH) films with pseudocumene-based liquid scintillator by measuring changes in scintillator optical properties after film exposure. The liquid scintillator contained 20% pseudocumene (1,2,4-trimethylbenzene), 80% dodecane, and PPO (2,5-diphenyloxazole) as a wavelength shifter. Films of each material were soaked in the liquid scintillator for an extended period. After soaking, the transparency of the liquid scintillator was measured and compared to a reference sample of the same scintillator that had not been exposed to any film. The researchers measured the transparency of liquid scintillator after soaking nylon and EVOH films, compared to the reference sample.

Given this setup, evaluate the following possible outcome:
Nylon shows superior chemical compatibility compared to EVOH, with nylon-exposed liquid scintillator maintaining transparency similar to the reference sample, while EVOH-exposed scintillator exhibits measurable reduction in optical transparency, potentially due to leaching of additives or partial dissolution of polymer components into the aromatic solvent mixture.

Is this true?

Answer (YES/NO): NO